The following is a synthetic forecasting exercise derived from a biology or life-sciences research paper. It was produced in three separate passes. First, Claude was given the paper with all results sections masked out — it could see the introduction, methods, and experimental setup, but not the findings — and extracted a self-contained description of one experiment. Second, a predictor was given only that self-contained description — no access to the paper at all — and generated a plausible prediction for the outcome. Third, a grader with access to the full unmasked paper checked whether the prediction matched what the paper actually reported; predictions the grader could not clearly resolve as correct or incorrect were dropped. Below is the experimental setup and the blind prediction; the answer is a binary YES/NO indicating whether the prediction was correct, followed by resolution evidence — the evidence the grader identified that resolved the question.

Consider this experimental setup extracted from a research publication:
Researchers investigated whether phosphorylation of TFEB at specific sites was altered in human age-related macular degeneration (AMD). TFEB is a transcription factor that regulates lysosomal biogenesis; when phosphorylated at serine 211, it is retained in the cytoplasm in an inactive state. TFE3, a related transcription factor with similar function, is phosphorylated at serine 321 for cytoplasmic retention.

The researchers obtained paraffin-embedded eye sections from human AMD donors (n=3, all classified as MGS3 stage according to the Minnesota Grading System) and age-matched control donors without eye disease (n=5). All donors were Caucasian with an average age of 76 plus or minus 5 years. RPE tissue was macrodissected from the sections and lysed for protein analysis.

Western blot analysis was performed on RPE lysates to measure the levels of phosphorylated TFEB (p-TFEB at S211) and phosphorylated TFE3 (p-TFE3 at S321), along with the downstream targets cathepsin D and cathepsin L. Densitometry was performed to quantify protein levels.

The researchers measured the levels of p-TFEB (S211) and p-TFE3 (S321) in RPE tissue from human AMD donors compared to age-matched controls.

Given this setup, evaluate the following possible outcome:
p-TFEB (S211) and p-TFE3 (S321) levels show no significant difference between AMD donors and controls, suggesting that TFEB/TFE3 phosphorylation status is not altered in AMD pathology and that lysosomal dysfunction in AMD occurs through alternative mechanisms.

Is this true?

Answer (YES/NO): NO